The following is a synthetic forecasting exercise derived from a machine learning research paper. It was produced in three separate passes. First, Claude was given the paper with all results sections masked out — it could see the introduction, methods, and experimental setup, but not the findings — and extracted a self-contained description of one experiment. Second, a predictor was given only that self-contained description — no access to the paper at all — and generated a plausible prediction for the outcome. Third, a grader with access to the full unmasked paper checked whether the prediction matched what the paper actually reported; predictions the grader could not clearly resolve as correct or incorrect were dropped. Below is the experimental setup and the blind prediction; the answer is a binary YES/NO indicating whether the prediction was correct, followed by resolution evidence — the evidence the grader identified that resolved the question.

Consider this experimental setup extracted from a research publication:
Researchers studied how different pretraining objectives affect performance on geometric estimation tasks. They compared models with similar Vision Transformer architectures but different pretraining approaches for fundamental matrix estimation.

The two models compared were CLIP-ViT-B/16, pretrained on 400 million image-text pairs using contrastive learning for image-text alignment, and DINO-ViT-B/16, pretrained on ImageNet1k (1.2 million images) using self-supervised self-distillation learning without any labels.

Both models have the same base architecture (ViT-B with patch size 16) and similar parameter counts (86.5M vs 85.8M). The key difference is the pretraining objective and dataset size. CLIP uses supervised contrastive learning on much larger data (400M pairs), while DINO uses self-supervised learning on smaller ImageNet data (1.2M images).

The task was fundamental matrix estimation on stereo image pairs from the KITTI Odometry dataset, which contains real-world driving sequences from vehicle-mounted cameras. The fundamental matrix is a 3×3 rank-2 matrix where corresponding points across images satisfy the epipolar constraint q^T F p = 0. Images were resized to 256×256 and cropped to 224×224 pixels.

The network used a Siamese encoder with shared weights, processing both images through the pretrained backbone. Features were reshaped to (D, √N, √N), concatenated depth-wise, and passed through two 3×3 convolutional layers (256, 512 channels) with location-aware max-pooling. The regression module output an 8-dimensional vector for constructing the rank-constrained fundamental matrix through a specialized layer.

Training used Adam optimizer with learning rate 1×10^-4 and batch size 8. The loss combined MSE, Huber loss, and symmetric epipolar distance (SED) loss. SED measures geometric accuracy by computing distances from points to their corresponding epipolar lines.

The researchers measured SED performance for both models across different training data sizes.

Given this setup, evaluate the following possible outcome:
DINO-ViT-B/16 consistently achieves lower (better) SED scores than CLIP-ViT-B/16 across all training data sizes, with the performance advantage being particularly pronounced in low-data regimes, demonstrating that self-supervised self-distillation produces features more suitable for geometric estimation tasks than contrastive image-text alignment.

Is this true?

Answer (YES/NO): NO